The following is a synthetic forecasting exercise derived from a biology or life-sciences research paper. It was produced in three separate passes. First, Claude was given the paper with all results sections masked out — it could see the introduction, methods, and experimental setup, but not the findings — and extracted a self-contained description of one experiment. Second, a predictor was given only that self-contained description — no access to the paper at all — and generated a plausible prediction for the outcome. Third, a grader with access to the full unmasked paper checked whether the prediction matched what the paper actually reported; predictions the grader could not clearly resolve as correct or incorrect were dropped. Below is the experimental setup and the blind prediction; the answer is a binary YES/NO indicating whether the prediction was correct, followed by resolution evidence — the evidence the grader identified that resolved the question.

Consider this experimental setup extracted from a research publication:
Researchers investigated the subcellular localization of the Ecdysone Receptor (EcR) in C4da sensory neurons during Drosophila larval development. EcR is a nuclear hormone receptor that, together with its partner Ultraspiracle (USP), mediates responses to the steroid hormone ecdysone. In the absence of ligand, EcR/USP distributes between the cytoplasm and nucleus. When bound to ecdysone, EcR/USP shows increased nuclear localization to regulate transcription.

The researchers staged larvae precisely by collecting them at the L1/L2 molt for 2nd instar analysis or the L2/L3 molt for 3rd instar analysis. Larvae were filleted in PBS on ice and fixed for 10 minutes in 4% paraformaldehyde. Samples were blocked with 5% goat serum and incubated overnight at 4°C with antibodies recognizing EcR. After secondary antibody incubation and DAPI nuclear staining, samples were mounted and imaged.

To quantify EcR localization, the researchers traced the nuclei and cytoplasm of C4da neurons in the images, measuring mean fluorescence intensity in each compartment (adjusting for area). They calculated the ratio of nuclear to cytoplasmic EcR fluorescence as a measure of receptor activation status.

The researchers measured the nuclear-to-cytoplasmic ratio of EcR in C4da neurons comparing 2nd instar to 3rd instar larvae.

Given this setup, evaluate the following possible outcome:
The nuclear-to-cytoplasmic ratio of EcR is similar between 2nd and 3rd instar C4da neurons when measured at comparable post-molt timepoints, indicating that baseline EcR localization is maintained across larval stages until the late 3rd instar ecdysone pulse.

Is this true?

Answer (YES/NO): NO